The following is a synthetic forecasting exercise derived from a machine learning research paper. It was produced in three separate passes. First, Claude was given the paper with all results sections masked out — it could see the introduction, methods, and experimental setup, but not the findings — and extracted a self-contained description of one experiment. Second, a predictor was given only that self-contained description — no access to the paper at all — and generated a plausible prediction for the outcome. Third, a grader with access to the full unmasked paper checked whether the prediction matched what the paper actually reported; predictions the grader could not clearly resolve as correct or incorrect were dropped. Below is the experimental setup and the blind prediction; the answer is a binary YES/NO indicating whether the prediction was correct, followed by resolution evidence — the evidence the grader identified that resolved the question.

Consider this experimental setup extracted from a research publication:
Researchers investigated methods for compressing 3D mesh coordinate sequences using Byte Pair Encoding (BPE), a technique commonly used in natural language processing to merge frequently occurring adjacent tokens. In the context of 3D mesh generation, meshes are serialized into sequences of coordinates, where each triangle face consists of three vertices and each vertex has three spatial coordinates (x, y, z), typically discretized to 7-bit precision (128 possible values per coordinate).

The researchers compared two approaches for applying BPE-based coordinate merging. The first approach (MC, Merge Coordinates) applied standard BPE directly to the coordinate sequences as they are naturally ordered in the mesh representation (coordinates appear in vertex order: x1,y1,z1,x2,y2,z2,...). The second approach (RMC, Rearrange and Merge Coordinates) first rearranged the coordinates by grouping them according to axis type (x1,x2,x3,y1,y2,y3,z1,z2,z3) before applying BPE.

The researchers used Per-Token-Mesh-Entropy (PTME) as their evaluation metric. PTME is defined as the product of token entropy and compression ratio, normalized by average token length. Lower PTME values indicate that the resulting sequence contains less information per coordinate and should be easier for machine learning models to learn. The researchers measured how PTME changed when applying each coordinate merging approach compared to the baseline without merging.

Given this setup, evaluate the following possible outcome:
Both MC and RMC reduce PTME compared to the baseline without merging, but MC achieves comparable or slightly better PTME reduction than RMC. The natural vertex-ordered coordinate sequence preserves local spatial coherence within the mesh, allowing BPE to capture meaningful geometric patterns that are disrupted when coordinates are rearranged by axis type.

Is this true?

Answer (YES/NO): NO